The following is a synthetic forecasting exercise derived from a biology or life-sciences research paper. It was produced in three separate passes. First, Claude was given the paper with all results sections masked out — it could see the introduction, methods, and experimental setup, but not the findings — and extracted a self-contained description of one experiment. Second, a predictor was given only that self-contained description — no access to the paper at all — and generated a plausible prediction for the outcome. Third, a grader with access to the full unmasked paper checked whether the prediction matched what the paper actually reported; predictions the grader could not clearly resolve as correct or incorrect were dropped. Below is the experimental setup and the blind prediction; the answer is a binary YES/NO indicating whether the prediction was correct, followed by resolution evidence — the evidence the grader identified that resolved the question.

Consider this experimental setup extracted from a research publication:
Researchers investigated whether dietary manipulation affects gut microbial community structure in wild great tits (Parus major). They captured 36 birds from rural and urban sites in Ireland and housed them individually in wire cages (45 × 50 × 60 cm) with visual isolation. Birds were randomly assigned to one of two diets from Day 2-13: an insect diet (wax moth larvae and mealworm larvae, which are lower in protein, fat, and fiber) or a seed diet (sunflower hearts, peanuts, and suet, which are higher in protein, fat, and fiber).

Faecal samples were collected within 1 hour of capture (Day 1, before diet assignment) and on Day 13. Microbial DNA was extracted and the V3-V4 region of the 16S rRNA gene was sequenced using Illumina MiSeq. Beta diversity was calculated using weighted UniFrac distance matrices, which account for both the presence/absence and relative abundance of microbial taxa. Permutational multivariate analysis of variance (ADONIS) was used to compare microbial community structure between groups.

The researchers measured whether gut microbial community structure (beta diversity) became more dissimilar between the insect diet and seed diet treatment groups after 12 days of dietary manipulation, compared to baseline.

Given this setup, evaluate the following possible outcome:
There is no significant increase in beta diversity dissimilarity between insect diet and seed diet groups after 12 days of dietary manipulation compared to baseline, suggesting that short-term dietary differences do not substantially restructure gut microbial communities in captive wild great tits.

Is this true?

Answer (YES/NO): NO